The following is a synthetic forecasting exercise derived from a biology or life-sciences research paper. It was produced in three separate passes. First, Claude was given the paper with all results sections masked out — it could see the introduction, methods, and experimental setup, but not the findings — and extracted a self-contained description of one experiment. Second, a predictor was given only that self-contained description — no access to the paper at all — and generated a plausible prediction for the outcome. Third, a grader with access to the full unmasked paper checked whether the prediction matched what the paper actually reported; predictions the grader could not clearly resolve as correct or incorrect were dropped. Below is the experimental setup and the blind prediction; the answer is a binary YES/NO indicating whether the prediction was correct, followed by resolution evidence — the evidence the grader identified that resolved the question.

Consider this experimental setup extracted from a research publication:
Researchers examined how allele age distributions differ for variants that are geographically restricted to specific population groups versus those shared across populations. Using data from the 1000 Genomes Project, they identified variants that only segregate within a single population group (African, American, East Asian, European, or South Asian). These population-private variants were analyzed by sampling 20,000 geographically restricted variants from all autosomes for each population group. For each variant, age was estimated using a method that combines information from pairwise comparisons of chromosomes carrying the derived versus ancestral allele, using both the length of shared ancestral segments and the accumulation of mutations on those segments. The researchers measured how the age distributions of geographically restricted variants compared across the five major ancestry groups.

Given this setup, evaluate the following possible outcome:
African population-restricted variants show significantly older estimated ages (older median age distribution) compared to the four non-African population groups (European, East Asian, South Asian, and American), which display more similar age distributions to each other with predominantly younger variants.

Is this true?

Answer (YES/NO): YES